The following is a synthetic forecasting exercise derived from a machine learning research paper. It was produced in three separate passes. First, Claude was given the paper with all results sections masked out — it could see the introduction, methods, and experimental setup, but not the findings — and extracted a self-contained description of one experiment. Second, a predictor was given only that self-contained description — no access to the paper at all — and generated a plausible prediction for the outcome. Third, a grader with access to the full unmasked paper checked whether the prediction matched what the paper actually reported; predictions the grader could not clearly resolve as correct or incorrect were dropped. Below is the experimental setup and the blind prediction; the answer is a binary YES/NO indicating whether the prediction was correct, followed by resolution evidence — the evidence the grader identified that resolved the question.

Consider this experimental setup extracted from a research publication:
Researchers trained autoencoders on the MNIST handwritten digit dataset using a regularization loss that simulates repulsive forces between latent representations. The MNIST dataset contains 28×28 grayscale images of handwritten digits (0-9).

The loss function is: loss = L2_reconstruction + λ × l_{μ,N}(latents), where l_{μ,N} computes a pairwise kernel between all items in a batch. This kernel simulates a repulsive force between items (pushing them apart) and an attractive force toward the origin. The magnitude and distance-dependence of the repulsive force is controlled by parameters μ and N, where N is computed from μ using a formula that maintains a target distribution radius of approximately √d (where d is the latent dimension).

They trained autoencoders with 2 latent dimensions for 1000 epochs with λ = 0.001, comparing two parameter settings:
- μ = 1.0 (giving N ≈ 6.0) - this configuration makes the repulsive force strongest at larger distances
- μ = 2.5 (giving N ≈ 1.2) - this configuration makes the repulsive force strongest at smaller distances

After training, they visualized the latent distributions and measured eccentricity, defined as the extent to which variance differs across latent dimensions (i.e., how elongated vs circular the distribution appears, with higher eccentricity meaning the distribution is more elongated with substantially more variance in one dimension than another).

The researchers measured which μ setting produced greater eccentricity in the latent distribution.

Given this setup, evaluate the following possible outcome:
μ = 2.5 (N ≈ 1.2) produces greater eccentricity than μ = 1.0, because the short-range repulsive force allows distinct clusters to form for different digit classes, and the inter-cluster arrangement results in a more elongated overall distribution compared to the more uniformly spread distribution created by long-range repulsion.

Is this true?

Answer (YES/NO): NO